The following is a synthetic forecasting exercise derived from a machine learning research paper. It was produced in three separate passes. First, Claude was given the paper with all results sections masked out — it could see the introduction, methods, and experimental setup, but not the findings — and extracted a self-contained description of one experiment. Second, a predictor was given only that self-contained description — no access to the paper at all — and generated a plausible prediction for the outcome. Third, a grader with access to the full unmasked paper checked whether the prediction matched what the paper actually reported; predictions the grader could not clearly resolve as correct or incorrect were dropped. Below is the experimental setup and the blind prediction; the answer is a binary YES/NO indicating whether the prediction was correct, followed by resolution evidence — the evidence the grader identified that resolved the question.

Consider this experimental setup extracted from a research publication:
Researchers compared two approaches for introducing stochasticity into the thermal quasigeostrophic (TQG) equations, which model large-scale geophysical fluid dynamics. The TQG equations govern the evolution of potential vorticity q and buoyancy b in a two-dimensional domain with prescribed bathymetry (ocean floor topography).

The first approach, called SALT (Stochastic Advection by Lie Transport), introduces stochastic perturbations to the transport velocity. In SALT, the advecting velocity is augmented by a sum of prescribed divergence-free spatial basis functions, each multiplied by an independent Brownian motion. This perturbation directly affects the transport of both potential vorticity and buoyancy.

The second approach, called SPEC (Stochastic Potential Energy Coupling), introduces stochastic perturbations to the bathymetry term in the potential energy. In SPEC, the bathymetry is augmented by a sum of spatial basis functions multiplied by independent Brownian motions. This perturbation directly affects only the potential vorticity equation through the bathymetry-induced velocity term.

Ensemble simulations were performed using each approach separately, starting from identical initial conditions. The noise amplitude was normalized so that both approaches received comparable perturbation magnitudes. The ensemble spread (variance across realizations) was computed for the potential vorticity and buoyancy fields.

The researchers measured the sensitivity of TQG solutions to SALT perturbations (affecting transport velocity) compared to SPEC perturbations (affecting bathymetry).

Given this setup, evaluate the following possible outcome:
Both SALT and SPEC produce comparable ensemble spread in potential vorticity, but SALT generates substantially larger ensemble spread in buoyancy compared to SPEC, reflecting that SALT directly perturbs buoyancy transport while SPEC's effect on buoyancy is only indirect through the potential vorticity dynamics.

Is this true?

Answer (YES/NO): NO